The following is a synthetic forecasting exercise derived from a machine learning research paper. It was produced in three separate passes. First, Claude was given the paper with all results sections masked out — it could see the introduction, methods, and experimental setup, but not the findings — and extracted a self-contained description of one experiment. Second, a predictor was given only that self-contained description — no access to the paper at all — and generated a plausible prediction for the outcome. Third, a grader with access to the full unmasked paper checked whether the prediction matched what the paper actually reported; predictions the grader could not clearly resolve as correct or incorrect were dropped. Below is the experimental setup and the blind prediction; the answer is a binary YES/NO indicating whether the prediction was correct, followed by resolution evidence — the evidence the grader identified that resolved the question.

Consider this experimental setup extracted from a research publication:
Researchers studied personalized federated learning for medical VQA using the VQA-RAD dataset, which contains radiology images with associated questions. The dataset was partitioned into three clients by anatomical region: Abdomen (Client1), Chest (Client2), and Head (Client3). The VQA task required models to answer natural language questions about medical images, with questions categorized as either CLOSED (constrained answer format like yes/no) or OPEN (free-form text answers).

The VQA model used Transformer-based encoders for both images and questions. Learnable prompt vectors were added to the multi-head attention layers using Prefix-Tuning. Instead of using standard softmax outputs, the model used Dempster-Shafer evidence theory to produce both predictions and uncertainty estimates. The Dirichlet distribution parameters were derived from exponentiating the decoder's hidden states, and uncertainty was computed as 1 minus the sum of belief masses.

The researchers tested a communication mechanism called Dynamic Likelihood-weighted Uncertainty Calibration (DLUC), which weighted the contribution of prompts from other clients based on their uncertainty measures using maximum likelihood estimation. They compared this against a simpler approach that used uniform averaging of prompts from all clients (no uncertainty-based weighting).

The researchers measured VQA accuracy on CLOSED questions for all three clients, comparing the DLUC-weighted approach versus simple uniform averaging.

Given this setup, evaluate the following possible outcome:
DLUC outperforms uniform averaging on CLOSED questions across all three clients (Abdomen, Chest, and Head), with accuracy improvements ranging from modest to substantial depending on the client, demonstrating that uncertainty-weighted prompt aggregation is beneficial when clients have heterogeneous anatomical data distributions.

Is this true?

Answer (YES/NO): YES